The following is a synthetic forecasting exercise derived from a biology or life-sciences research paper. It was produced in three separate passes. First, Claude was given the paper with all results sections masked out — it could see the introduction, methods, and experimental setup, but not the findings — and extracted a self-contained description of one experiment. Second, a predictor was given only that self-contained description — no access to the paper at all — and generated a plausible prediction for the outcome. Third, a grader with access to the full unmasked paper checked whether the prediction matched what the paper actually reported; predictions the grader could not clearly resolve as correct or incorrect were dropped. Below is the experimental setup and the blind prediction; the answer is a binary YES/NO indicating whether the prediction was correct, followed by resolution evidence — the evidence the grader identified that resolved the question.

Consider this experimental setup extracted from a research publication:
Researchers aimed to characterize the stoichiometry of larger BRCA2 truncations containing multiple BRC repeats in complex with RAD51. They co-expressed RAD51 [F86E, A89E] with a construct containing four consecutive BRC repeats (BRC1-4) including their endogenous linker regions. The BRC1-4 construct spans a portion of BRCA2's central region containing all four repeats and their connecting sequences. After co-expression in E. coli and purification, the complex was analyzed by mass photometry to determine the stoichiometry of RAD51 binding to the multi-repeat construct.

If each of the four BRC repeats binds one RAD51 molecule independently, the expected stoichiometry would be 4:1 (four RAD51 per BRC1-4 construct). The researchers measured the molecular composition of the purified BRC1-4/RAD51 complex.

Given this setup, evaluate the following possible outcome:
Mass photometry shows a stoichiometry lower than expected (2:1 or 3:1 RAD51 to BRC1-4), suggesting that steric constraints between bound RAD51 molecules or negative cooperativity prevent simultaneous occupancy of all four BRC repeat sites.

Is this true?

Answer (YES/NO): NO